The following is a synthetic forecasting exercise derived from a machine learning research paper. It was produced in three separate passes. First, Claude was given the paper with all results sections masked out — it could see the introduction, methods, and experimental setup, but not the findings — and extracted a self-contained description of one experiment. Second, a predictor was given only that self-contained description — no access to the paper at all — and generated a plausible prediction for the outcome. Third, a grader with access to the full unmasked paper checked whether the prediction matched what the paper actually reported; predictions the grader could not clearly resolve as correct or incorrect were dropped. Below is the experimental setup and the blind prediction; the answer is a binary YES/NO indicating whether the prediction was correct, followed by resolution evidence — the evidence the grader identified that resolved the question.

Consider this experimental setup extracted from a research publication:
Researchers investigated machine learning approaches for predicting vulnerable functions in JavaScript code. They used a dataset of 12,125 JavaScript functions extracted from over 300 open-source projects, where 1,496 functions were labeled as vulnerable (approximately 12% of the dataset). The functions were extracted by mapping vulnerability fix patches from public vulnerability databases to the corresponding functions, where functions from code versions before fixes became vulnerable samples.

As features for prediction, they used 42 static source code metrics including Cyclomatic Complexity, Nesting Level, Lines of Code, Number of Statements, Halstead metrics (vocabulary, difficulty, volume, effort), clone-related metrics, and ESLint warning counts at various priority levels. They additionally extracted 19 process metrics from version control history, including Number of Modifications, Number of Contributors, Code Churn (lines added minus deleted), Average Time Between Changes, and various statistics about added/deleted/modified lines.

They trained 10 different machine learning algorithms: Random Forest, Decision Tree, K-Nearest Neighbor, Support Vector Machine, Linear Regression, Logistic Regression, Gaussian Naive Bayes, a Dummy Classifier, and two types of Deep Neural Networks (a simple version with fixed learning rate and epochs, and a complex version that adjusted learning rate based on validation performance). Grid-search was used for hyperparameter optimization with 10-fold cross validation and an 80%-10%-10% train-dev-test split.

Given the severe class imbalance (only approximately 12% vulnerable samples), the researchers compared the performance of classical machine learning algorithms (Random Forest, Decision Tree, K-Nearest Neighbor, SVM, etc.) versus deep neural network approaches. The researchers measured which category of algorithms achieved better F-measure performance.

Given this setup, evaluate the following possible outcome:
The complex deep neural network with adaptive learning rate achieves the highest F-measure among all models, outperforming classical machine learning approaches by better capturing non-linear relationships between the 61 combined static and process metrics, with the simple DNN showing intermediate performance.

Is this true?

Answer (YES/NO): NO